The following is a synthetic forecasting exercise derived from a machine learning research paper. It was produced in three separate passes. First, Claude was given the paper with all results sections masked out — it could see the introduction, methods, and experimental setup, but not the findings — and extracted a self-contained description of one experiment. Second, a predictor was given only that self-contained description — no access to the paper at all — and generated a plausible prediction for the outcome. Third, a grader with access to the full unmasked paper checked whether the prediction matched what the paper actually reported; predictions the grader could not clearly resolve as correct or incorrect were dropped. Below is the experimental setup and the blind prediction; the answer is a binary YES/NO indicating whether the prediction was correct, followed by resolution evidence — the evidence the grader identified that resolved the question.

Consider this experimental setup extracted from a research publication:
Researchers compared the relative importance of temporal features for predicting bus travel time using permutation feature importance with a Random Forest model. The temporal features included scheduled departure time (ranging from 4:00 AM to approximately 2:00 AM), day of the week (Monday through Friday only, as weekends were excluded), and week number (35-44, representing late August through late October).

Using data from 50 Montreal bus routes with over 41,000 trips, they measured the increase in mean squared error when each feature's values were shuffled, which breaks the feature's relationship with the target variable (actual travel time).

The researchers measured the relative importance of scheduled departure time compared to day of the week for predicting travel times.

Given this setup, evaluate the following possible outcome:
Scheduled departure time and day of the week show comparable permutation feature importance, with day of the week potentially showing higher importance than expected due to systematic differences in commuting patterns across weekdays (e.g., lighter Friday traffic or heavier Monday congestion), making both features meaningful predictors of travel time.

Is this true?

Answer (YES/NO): NO